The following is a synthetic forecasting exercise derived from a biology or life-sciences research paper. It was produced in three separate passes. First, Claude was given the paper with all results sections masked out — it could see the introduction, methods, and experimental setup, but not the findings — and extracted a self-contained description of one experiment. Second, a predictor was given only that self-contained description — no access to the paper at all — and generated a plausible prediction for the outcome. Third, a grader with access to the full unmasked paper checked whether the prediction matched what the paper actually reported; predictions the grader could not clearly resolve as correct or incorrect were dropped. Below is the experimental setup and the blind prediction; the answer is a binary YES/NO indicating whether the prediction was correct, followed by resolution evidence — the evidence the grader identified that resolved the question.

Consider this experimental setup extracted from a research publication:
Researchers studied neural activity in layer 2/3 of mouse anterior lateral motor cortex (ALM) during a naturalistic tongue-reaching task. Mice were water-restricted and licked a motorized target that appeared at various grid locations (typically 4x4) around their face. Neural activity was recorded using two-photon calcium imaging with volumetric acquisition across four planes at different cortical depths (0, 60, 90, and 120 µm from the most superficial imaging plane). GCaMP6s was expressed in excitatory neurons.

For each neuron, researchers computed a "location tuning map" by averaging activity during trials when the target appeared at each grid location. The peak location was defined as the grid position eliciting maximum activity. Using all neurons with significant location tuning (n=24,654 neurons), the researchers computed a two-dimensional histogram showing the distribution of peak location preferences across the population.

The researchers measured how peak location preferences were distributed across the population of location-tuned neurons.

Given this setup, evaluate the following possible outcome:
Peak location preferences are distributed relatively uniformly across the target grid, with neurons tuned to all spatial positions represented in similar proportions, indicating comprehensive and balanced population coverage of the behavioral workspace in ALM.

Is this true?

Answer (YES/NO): NO